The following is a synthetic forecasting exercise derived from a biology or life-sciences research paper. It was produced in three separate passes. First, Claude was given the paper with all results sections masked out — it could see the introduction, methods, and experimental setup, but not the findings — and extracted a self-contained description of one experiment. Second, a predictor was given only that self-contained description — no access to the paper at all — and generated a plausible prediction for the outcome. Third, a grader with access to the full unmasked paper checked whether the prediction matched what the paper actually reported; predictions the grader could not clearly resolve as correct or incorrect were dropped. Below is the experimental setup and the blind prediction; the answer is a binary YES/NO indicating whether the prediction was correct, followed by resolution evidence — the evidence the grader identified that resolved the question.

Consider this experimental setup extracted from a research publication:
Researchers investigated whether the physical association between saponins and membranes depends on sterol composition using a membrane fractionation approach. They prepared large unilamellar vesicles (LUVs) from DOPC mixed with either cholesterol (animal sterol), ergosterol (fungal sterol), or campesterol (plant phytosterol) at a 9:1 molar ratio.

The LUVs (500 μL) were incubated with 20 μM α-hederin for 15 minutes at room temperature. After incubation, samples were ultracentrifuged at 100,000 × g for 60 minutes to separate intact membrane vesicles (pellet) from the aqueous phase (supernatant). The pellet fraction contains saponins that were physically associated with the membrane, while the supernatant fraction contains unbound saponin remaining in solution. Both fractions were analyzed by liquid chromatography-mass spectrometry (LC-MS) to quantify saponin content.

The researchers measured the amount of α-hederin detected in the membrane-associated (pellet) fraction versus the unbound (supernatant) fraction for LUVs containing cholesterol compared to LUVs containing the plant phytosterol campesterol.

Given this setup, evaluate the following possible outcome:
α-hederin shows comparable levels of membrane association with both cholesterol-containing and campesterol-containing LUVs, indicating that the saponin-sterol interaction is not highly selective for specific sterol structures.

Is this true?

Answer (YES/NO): YES